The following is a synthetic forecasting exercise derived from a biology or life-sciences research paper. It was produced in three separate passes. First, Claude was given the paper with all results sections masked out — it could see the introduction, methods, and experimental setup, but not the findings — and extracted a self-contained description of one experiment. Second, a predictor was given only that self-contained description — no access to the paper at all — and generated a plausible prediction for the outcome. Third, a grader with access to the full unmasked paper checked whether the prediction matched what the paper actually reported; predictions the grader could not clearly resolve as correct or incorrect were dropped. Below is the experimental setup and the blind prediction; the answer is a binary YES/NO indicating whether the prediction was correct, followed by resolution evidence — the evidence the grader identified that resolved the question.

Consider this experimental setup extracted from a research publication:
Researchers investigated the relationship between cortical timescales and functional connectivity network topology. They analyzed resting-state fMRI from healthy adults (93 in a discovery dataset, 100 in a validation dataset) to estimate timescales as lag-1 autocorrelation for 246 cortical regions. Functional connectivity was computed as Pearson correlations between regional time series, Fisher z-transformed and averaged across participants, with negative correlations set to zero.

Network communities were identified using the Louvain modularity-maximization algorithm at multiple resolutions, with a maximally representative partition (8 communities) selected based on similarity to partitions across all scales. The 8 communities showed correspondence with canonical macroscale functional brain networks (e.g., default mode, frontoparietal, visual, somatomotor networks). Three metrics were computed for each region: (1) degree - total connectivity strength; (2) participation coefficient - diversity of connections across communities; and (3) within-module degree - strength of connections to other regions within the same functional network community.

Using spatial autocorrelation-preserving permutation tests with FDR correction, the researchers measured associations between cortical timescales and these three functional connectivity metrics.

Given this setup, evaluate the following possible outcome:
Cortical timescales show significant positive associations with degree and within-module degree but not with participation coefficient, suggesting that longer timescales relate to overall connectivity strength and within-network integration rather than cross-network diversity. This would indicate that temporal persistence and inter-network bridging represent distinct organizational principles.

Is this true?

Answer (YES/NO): NO